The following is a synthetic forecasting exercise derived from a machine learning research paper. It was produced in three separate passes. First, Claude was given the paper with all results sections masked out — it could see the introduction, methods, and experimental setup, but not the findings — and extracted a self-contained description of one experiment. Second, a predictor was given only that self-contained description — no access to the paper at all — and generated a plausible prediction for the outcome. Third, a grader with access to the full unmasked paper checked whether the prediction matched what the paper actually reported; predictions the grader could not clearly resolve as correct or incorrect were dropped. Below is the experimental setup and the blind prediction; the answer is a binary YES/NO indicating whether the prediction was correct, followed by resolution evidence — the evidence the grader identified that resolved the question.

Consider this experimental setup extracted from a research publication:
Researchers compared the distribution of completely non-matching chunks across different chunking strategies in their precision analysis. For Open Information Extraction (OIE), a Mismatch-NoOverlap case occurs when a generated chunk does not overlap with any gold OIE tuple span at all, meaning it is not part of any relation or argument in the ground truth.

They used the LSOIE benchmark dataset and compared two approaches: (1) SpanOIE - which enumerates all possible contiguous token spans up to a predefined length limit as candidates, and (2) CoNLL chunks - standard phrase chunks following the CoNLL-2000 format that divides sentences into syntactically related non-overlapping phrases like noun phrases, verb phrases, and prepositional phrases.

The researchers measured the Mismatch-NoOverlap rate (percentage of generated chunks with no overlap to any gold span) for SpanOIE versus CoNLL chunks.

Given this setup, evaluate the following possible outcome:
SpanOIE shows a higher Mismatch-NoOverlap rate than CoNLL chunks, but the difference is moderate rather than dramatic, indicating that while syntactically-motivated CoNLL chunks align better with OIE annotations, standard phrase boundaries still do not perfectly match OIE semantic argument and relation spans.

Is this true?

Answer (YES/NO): NO